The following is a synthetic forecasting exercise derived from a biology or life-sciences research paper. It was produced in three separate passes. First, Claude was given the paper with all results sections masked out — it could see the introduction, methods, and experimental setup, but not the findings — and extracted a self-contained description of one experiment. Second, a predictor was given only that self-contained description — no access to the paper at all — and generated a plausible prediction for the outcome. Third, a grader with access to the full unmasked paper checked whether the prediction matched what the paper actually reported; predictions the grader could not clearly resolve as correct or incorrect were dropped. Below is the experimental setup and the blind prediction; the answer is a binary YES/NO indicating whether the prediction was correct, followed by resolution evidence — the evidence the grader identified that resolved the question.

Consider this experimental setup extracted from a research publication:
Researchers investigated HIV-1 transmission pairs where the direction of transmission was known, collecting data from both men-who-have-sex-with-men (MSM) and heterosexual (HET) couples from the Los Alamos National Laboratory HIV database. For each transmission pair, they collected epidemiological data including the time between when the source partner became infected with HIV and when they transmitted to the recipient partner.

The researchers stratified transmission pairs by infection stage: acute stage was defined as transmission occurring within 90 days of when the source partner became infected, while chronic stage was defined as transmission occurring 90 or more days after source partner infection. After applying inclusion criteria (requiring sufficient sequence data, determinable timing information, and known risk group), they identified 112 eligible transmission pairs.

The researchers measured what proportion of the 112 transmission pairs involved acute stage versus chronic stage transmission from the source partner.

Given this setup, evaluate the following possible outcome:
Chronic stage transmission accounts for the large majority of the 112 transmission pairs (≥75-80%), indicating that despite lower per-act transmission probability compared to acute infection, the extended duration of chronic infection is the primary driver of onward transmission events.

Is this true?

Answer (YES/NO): YES